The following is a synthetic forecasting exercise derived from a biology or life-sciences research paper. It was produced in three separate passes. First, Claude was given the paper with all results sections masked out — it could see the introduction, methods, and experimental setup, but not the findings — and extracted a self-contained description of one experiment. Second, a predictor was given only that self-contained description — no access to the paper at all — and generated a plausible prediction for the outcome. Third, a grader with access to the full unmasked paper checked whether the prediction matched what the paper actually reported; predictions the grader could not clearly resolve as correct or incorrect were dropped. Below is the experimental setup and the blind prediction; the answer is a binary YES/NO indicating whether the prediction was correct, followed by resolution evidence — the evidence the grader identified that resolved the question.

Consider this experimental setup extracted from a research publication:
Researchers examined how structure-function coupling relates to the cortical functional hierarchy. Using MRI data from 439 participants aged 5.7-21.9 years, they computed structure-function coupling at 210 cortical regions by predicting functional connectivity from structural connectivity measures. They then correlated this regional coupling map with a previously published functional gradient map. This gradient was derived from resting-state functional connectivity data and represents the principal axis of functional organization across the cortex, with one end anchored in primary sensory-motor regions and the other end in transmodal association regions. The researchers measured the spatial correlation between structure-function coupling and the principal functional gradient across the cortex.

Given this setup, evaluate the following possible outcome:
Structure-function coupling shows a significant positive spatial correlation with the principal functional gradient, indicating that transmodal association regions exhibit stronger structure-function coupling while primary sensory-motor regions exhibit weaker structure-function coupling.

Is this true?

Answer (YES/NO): NO